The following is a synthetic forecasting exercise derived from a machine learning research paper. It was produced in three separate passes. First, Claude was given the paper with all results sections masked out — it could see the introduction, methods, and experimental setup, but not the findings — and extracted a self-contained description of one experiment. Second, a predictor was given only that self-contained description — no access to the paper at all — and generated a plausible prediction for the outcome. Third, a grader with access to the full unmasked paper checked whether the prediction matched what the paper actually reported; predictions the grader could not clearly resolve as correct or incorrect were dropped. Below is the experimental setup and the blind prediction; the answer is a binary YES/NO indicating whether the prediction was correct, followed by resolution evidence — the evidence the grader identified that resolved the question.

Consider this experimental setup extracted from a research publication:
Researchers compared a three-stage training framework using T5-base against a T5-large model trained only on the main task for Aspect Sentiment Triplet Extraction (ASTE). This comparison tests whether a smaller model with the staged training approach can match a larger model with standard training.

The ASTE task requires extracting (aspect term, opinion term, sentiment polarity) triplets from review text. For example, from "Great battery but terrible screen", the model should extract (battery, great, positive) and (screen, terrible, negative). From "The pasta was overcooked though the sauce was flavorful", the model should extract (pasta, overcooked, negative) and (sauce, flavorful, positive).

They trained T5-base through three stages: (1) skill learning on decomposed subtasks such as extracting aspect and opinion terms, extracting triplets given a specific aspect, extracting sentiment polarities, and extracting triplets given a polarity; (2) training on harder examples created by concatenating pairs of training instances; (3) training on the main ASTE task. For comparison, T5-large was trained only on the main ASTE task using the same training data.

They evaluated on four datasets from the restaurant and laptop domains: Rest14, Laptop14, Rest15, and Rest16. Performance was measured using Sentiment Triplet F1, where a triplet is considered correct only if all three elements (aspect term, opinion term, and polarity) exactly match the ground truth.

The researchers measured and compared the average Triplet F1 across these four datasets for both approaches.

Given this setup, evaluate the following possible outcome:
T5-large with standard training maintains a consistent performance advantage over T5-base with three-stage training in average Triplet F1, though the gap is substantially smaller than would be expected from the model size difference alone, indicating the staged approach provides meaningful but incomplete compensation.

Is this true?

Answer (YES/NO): NO